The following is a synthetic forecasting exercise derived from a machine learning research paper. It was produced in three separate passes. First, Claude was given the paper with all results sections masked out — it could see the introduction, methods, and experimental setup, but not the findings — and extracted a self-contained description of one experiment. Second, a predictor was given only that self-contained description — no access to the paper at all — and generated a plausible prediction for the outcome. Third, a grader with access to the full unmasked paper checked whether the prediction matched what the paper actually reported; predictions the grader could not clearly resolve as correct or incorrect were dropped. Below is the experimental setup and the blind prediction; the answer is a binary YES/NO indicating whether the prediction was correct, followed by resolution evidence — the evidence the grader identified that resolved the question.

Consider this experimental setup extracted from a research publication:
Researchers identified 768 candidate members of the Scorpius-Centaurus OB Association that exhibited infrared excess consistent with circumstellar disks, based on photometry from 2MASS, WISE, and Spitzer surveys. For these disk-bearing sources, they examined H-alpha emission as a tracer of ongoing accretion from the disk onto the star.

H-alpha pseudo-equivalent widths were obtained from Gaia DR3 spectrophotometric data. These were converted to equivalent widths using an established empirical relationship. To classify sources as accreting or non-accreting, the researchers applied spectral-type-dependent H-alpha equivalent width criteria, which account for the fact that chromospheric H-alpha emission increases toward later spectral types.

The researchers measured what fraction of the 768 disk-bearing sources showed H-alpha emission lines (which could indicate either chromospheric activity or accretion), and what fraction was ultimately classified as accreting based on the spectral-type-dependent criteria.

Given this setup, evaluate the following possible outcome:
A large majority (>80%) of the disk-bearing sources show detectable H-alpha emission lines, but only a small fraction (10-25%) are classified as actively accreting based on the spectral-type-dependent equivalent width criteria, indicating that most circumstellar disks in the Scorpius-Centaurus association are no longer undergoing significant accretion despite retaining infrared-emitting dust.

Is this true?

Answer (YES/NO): NO